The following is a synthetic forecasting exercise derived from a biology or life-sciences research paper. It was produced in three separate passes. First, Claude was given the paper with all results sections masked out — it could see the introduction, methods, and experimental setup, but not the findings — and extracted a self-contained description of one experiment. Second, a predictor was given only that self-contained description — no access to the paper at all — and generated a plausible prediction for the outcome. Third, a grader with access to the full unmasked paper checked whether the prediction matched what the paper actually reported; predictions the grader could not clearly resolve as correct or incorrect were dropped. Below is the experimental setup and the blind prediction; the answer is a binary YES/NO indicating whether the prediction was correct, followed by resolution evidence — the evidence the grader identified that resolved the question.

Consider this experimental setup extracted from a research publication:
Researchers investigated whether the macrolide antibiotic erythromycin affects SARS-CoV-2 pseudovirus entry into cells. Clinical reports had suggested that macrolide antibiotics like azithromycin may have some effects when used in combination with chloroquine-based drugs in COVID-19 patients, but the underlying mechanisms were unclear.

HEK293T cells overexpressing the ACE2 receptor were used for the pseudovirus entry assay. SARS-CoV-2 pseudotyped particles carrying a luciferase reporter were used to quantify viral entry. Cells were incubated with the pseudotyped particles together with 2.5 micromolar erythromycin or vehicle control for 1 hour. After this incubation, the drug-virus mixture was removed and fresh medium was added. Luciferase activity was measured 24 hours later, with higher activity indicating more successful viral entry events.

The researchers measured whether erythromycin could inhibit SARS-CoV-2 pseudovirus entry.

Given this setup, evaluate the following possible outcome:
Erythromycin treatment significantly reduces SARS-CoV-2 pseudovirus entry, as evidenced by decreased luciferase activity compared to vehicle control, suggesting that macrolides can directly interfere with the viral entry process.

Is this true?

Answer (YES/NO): YES